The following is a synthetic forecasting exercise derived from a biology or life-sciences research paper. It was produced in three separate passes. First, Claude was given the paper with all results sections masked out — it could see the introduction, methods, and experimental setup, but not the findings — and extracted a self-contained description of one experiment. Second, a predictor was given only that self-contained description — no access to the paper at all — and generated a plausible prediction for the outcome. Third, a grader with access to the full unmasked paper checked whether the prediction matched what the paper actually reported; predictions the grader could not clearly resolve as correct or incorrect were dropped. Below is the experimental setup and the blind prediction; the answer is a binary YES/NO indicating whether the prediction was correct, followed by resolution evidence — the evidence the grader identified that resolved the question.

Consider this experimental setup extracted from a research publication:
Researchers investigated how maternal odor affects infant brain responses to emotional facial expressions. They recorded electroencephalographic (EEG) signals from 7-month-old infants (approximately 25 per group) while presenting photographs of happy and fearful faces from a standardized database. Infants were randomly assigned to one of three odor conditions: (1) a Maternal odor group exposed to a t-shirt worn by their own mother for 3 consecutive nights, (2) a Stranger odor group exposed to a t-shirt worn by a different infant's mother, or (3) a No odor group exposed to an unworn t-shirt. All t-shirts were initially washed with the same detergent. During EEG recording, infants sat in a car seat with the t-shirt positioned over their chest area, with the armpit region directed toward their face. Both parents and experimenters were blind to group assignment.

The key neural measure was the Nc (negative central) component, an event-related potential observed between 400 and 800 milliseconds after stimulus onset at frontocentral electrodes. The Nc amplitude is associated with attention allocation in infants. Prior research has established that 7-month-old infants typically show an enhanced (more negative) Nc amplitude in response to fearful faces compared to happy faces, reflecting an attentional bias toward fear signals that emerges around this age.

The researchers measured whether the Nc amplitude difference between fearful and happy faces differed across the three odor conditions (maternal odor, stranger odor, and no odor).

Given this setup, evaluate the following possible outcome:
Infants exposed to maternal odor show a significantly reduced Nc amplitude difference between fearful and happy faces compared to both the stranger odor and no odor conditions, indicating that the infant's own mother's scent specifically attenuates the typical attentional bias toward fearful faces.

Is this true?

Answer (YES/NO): YES